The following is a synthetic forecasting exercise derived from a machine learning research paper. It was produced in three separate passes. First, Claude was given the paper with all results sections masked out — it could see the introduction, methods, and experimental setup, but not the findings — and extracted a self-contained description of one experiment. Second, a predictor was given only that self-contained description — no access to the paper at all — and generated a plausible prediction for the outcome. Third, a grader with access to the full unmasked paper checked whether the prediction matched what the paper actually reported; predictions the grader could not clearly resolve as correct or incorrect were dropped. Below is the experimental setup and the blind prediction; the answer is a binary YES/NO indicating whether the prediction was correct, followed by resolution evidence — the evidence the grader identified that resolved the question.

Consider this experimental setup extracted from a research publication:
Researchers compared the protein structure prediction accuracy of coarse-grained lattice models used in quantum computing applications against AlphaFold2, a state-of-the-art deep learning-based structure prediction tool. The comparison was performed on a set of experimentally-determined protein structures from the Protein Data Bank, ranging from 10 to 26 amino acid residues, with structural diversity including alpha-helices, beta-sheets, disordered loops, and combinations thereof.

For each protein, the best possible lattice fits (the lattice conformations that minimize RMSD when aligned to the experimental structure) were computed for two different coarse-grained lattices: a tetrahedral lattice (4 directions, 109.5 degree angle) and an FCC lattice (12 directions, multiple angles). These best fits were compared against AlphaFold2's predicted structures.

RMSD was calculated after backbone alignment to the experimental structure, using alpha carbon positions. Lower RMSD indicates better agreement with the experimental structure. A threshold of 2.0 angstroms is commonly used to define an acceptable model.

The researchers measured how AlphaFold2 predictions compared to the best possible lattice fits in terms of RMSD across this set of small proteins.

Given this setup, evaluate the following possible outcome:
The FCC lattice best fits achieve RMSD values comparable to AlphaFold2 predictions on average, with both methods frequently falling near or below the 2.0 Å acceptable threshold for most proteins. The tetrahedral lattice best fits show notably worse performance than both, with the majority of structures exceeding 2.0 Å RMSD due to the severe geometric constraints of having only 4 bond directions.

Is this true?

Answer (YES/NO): NO